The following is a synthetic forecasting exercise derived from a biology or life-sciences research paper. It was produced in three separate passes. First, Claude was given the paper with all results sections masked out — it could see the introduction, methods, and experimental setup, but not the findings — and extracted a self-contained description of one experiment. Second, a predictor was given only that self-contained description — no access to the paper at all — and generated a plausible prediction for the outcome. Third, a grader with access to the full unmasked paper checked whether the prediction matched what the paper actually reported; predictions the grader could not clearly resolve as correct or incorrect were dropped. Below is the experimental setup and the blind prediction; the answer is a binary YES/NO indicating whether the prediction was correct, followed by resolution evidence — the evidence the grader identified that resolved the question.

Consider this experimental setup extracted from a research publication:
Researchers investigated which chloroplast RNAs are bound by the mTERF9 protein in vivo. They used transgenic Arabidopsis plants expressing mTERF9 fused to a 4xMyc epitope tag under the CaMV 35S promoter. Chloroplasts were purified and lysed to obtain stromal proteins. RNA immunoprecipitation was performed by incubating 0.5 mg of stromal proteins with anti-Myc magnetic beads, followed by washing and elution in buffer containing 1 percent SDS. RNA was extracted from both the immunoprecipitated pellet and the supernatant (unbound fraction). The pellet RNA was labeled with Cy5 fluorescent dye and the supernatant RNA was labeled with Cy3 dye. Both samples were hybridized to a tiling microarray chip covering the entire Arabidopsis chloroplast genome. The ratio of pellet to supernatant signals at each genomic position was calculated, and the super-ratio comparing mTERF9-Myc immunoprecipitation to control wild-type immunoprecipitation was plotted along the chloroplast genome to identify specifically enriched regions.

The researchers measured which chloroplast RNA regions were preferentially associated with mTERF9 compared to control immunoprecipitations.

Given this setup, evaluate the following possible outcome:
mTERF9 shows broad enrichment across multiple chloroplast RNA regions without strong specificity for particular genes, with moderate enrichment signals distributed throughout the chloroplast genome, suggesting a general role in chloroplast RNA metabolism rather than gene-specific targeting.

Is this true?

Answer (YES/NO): NO